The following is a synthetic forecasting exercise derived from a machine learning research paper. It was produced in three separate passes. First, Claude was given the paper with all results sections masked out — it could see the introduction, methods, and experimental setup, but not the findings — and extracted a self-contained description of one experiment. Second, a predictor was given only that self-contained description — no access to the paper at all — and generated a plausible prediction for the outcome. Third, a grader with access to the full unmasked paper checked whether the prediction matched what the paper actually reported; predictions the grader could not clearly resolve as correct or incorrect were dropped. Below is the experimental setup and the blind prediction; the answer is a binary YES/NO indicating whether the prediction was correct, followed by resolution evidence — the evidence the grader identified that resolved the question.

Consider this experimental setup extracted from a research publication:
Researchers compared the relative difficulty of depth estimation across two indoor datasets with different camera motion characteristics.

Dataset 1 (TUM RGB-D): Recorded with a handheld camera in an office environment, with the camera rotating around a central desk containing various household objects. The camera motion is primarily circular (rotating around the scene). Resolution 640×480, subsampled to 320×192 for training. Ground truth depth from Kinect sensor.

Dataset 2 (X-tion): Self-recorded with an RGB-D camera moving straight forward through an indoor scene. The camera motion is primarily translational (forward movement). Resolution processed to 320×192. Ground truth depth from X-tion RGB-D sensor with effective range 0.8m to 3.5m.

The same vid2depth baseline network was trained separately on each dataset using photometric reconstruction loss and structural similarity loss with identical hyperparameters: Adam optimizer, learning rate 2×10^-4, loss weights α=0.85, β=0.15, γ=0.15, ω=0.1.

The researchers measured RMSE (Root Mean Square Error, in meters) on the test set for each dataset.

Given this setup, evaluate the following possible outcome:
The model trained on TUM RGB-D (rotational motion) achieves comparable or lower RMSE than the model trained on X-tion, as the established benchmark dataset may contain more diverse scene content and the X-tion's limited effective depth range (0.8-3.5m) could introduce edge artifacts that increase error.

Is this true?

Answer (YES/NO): YES